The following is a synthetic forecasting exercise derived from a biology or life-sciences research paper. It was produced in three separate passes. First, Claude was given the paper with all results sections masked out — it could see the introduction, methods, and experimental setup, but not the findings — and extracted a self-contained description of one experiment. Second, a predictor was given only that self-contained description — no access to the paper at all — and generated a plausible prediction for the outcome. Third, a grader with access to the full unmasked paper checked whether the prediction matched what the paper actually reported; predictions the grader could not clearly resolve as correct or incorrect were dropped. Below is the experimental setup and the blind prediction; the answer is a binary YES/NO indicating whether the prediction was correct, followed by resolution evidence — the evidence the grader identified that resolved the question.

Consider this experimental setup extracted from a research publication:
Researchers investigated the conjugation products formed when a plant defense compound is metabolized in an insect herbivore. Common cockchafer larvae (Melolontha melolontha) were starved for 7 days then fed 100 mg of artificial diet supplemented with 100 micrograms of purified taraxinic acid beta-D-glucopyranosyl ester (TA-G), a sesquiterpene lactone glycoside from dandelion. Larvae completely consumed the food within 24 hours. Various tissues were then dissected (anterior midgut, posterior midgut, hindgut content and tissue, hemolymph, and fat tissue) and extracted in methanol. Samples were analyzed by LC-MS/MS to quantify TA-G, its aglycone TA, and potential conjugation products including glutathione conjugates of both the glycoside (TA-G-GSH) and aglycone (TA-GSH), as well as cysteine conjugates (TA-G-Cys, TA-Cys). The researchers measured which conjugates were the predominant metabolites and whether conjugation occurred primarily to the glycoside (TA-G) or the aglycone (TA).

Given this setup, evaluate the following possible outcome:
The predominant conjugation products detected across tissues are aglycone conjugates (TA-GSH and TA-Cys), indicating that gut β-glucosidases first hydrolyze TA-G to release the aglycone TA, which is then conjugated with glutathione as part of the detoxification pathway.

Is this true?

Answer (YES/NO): YES